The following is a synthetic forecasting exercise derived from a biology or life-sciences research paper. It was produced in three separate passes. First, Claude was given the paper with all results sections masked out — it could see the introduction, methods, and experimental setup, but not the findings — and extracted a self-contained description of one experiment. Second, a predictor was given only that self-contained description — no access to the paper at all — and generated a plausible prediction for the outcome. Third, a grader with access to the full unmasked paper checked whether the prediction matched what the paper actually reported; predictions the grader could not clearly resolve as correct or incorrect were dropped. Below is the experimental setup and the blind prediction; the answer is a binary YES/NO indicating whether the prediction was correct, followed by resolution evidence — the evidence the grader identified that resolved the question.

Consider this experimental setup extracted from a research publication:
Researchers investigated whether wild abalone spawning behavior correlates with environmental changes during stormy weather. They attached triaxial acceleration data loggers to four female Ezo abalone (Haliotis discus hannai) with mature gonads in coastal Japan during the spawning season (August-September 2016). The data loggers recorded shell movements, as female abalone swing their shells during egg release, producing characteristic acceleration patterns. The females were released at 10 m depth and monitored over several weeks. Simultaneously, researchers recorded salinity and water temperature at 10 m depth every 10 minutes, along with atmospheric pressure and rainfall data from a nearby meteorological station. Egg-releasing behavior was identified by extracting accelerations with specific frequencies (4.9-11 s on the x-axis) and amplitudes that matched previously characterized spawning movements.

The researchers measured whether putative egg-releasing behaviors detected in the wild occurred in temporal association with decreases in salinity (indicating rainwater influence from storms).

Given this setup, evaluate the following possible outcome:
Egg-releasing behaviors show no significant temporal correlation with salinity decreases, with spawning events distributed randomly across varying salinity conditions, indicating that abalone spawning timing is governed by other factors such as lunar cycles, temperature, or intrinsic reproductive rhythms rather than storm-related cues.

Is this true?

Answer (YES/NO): NO